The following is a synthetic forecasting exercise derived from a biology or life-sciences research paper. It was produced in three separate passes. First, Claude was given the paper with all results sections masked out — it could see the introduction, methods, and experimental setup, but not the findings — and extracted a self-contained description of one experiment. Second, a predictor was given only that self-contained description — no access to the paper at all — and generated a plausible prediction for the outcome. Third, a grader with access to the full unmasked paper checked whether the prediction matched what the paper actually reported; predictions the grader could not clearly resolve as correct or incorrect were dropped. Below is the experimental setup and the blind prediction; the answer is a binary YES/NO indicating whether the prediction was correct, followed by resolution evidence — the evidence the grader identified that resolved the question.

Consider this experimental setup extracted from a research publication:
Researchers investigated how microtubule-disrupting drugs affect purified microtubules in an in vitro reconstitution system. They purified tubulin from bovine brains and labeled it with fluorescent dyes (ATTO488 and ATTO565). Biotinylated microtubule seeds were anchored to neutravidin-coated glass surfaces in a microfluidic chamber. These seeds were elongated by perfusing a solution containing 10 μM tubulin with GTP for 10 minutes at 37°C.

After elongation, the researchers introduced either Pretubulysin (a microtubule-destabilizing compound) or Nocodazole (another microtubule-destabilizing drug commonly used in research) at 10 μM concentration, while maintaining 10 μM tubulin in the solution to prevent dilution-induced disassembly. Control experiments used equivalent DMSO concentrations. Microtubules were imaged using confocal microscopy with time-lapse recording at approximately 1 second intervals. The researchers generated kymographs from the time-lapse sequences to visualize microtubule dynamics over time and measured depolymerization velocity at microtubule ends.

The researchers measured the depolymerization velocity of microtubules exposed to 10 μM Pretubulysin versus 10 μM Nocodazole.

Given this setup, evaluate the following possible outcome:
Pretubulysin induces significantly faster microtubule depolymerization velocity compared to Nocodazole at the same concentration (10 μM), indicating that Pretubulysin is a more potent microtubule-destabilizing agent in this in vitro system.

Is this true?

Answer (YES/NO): YES